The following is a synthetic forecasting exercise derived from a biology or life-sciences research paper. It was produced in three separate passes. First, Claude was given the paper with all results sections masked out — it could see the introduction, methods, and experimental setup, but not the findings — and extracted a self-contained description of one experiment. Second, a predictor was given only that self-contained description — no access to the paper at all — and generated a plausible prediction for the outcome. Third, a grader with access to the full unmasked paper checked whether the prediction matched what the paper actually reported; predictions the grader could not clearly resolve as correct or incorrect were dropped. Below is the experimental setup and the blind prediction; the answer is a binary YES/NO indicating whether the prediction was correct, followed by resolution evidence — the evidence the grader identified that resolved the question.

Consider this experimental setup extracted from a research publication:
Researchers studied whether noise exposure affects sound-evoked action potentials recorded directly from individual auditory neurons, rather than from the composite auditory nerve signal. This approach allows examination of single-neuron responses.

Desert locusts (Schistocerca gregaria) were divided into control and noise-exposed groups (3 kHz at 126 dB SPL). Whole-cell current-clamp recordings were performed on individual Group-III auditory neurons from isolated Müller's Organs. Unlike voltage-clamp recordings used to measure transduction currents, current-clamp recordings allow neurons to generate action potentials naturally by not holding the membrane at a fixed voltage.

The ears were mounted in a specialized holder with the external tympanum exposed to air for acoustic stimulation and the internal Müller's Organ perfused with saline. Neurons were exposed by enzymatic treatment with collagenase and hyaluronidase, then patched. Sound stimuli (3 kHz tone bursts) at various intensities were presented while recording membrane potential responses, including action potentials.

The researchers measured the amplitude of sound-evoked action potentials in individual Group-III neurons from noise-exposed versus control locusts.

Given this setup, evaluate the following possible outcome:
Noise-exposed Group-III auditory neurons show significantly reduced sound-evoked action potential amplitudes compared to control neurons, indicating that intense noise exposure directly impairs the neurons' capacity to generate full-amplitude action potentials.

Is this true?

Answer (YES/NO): NO